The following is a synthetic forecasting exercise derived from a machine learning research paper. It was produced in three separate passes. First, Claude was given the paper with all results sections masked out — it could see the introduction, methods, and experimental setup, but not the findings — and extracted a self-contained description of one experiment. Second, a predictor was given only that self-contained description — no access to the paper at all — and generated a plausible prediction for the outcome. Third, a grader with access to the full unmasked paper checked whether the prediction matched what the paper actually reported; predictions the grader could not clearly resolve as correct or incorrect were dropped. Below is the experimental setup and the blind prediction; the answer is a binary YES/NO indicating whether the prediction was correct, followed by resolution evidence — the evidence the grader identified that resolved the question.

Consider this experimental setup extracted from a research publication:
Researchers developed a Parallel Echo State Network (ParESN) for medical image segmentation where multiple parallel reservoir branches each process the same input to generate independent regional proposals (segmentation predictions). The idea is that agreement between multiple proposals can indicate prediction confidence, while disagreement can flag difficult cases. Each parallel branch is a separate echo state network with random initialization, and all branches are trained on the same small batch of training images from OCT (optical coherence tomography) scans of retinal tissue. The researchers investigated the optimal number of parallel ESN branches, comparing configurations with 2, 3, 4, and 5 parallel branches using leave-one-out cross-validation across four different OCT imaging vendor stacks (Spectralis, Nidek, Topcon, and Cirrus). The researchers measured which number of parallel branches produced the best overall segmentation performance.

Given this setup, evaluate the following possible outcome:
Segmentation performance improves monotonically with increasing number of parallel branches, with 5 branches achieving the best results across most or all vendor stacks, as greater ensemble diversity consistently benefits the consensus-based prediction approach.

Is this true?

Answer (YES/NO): NO